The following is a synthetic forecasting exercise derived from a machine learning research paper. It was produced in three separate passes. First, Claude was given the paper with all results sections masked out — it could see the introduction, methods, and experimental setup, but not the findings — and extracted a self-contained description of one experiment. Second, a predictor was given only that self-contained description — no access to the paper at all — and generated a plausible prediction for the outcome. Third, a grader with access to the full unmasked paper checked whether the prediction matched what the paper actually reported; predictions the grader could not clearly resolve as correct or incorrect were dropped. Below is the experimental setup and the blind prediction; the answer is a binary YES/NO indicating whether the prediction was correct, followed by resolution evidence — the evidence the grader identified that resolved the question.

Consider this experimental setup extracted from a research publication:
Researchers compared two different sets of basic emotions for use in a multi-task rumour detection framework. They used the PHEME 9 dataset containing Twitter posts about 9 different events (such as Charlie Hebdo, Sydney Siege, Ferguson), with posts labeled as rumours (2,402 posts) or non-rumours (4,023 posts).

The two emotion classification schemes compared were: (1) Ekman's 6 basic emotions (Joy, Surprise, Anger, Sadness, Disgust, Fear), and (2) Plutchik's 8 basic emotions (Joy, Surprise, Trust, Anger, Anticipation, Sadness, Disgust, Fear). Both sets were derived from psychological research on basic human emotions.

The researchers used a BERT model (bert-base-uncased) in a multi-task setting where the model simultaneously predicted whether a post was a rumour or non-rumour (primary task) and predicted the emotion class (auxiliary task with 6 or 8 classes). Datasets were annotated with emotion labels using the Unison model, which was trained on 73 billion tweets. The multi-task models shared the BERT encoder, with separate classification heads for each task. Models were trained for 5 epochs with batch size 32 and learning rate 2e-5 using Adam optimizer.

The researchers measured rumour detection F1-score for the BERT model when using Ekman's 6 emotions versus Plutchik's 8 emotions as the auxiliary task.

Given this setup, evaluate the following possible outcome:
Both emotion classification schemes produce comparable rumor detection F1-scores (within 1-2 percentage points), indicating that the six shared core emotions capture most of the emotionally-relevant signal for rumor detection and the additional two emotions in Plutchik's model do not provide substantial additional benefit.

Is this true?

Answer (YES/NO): YES